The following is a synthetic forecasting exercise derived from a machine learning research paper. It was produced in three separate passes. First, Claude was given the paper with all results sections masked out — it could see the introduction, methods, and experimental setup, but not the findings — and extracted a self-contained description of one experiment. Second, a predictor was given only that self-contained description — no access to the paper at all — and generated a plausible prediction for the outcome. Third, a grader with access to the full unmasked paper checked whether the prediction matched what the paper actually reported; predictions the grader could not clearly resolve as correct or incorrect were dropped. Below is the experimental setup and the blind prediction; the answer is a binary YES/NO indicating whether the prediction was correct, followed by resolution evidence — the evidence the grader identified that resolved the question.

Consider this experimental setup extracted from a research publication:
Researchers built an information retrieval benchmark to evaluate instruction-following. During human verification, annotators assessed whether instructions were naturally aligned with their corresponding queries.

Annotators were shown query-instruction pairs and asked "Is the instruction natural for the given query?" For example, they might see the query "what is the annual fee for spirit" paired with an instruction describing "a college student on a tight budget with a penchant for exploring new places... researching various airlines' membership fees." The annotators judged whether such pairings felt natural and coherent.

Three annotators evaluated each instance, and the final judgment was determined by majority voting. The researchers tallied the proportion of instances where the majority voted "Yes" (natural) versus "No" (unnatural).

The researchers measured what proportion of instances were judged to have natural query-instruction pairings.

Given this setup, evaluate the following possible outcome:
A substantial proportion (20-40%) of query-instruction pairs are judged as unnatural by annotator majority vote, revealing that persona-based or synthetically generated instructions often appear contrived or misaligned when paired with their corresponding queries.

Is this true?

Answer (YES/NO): NO